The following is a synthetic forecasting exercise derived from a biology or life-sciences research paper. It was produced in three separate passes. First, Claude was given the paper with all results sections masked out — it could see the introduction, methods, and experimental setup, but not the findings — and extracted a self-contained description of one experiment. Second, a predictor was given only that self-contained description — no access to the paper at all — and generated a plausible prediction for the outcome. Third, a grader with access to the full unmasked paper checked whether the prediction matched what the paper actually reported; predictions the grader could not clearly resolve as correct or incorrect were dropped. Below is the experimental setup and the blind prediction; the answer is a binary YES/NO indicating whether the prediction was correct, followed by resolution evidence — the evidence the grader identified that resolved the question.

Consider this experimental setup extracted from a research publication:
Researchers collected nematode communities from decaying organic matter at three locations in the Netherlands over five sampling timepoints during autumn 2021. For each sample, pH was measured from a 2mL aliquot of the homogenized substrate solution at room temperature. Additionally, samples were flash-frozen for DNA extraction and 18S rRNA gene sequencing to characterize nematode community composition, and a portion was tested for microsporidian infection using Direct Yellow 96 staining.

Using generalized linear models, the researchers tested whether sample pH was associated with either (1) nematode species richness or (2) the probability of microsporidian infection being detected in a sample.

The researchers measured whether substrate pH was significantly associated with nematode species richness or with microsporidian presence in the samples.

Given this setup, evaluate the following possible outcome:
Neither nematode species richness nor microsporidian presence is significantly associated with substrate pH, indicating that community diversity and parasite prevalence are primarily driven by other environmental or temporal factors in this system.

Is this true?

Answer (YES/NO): NO